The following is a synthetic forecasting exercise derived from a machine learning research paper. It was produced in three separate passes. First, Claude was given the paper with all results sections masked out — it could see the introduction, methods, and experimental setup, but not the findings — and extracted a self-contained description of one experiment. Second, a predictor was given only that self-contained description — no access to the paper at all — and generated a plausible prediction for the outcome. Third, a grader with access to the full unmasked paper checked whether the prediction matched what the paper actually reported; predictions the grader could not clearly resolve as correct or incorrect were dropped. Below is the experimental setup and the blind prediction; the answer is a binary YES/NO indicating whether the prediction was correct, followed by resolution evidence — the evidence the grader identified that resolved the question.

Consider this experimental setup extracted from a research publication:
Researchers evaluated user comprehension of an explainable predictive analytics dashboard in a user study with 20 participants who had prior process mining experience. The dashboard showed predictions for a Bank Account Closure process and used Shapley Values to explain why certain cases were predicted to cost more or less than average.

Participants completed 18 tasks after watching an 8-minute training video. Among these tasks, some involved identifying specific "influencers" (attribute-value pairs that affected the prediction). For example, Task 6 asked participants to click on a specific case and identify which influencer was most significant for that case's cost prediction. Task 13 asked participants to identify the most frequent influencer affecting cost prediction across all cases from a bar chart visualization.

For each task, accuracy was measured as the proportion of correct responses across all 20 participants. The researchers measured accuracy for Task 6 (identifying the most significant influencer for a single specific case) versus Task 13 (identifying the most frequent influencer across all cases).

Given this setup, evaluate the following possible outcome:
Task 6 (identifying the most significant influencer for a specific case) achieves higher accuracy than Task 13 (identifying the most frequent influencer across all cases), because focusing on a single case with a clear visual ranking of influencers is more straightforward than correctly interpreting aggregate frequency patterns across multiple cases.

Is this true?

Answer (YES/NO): YES